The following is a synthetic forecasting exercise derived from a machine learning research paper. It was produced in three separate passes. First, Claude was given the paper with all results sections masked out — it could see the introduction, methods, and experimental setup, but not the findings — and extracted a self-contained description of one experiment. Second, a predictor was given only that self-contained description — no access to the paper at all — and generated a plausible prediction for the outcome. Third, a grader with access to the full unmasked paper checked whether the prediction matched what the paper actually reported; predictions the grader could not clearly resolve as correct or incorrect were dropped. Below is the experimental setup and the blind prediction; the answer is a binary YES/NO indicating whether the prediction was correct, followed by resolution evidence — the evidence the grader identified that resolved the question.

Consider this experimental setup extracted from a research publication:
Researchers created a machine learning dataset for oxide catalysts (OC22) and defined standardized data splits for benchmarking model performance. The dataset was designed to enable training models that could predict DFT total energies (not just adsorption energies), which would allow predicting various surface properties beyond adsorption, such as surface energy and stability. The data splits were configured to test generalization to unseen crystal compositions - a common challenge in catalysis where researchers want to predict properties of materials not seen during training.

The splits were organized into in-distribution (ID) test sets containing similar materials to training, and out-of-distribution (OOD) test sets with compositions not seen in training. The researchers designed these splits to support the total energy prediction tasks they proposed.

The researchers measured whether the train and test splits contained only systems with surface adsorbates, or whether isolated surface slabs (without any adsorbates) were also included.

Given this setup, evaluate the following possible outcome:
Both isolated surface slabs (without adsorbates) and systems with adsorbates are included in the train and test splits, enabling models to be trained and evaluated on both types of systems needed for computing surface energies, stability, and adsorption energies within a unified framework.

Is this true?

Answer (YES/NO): YES